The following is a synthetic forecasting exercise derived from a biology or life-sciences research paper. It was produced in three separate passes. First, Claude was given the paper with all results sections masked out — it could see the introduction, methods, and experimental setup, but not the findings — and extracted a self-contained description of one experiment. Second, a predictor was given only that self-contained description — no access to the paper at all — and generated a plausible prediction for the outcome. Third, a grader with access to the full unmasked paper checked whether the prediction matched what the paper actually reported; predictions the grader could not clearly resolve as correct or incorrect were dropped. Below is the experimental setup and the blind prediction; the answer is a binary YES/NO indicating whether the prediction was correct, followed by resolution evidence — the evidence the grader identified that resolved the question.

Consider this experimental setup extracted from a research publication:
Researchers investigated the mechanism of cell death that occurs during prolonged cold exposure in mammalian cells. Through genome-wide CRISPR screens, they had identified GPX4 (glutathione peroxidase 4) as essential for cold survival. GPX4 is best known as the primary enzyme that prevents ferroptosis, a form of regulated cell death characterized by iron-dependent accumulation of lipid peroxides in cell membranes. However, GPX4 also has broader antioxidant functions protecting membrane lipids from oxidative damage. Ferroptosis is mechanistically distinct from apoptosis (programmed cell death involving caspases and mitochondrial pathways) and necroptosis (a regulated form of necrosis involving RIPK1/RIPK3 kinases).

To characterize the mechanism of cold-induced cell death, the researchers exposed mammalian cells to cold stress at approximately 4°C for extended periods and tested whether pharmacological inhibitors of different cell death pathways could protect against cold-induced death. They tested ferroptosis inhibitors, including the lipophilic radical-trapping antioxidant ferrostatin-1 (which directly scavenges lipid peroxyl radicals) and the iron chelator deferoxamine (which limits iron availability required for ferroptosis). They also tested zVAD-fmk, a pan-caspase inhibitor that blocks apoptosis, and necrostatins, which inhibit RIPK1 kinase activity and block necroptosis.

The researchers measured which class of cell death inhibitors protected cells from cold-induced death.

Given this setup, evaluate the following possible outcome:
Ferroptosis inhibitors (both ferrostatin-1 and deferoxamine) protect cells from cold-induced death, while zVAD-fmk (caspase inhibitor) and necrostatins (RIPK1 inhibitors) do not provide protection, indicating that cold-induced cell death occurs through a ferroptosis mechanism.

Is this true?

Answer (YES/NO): YES